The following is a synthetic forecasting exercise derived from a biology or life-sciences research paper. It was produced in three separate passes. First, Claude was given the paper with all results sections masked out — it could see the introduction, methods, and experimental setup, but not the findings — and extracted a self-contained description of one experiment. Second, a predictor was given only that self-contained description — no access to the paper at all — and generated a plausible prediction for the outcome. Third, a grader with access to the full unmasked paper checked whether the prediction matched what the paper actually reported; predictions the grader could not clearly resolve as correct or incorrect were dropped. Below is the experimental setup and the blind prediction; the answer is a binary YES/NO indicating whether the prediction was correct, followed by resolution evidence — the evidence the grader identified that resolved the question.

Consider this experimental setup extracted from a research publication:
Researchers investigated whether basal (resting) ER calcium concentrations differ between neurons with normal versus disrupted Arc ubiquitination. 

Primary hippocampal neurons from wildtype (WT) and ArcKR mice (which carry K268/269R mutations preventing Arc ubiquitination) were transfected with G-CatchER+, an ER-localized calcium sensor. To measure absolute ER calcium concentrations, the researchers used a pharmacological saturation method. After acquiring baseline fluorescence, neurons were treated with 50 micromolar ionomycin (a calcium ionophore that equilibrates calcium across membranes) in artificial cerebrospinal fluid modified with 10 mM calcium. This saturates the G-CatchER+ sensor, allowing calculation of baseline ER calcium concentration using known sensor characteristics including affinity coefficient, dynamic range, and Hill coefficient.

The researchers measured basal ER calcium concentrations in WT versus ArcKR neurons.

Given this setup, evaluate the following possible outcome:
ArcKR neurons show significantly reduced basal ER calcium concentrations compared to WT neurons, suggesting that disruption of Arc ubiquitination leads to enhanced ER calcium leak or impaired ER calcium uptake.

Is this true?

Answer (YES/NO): NO